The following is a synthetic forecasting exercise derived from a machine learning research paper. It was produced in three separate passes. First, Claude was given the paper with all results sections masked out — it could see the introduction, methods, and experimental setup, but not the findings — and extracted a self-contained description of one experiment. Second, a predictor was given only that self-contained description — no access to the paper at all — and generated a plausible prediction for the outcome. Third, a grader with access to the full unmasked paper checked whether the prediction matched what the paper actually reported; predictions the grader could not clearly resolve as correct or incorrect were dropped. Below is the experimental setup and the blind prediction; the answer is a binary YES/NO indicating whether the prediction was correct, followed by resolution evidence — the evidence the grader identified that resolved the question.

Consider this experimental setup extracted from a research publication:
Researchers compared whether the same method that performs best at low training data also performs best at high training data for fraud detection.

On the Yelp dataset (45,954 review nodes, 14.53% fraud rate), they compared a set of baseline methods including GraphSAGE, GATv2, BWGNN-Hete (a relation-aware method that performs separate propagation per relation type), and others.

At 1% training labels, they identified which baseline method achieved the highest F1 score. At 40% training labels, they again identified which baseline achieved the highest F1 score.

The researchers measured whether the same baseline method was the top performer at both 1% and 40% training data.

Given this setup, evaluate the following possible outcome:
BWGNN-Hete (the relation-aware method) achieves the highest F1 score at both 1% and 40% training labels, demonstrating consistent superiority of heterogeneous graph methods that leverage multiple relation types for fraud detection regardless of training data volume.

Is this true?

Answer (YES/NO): NO